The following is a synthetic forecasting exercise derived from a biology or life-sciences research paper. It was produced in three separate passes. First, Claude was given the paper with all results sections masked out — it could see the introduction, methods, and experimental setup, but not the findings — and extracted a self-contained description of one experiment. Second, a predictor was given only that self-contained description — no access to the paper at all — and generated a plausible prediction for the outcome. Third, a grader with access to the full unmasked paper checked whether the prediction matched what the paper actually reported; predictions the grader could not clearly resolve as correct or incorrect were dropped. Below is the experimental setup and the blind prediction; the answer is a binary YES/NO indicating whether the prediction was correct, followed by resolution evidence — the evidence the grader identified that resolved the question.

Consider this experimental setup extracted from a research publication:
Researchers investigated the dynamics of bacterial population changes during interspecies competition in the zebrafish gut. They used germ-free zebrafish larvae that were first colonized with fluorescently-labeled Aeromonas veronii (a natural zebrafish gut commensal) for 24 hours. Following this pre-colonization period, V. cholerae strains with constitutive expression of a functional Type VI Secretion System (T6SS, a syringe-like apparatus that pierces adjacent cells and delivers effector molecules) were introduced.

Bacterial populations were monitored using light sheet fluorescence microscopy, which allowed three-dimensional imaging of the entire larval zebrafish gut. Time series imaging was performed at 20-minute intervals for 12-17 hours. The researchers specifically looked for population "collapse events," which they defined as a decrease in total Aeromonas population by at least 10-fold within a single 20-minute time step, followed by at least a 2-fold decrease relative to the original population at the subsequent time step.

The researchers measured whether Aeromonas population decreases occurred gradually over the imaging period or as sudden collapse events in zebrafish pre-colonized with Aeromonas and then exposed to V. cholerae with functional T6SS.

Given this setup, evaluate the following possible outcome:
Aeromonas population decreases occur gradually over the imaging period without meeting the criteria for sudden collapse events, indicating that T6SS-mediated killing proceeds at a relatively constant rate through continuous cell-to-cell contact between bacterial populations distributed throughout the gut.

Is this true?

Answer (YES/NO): NO